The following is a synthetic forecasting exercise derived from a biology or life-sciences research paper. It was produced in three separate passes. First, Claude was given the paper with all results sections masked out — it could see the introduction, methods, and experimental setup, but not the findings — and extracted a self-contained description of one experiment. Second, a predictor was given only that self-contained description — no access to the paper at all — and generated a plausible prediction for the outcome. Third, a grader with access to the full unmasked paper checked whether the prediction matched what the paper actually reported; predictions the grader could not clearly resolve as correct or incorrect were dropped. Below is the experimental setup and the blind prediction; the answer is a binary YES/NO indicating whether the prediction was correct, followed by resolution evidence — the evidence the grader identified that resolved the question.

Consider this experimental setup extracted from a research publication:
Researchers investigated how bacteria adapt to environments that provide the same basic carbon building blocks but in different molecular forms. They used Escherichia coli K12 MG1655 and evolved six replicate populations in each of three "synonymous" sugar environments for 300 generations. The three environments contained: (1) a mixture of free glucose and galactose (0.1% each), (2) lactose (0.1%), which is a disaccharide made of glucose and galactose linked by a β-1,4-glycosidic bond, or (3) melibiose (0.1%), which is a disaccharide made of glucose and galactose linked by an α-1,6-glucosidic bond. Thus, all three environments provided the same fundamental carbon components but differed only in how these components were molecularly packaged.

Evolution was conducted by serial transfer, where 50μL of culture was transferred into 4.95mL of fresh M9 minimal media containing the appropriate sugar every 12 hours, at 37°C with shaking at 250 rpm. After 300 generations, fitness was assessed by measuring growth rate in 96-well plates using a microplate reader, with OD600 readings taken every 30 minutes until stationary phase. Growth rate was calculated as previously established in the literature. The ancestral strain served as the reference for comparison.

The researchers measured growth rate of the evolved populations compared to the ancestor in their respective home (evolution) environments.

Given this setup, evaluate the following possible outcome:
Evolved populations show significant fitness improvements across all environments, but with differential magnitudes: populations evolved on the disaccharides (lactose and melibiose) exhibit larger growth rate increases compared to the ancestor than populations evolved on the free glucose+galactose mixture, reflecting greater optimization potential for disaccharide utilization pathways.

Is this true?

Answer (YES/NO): NO